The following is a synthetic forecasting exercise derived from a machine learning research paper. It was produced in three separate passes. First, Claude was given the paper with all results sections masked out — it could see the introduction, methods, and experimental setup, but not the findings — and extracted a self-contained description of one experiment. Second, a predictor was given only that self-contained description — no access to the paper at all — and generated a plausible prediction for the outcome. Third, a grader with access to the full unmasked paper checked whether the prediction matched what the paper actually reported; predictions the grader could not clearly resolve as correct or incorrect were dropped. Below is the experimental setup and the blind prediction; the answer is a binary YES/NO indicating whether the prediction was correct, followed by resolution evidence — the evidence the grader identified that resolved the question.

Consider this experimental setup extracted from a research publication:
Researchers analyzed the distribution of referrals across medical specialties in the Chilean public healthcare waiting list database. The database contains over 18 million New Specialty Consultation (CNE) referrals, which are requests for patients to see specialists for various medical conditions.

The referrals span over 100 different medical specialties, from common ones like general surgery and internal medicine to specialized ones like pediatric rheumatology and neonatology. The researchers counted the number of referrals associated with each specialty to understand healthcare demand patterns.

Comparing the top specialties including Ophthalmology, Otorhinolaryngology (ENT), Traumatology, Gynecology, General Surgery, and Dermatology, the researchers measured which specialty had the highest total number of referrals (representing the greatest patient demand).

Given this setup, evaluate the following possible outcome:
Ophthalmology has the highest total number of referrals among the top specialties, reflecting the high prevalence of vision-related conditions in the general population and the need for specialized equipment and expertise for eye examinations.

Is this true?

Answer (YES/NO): YES